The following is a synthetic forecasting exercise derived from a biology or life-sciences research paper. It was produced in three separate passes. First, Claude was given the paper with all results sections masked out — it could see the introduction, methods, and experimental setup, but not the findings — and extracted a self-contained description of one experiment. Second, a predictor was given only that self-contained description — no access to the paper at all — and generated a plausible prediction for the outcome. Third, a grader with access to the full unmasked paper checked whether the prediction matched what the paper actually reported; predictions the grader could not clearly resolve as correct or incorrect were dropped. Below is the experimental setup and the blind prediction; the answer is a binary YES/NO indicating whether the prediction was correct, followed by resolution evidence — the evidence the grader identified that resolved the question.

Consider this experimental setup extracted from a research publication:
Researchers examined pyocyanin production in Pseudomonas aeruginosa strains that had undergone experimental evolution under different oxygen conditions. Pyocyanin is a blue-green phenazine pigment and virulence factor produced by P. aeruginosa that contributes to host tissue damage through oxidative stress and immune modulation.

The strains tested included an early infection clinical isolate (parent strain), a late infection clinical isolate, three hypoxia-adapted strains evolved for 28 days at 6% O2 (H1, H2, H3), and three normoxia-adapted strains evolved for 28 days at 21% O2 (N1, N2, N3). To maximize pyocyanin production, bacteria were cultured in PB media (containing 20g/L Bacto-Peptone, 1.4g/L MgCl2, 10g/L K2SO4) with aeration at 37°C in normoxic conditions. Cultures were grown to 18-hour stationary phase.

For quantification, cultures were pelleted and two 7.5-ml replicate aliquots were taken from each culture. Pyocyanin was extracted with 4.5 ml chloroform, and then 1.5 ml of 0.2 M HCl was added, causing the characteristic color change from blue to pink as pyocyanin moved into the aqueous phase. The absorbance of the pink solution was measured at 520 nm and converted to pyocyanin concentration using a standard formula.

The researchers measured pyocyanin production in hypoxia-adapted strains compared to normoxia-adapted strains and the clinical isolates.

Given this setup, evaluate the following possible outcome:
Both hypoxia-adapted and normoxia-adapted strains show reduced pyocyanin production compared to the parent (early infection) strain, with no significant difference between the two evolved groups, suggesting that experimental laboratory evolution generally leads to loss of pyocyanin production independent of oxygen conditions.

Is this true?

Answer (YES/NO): YES